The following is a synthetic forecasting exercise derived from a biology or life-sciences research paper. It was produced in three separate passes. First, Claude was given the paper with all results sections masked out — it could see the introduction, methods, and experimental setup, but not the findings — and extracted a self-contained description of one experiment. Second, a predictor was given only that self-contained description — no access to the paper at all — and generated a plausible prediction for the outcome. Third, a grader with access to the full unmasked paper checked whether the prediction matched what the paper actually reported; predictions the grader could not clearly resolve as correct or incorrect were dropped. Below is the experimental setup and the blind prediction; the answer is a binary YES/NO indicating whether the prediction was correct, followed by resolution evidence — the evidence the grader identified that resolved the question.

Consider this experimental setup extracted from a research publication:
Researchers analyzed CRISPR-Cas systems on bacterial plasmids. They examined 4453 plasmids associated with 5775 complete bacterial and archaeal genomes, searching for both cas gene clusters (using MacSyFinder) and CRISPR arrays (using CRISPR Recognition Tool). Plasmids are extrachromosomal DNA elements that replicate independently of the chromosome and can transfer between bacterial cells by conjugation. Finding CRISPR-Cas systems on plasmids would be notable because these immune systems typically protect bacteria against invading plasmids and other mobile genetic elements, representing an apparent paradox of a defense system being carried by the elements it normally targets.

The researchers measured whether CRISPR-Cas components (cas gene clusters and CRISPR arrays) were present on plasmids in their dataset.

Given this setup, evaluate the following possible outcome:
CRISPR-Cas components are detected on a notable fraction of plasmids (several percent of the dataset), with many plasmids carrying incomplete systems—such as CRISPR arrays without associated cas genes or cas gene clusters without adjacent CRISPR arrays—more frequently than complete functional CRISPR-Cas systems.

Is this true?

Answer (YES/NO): NO